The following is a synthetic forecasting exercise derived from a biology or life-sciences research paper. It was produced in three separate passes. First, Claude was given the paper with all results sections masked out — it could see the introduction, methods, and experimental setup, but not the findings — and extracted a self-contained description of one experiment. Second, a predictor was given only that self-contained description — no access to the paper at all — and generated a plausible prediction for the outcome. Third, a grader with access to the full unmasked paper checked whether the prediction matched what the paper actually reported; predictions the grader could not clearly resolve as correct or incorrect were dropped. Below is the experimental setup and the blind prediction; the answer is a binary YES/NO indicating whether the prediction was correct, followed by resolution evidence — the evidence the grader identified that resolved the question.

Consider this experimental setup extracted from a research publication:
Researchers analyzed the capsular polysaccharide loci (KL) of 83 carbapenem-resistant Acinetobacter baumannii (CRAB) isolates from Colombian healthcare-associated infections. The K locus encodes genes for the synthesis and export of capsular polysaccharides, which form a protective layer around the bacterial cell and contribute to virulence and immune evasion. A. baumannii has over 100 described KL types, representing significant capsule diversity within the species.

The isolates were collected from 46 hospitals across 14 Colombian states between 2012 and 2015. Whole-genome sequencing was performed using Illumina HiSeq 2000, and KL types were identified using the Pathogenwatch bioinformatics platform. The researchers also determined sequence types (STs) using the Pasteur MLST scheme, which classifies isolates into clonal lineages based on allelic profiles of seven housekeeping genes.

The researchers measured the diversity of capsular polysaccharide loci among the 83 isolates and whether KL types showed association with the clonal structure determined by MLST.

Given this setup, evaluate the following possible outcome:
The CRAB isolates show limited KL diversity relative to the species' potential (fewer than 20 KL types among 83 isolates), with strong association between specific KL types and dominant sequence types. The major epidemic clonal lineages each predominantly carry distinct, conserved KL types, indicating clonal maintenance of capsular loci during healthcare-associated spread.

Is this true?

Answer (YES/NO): NO